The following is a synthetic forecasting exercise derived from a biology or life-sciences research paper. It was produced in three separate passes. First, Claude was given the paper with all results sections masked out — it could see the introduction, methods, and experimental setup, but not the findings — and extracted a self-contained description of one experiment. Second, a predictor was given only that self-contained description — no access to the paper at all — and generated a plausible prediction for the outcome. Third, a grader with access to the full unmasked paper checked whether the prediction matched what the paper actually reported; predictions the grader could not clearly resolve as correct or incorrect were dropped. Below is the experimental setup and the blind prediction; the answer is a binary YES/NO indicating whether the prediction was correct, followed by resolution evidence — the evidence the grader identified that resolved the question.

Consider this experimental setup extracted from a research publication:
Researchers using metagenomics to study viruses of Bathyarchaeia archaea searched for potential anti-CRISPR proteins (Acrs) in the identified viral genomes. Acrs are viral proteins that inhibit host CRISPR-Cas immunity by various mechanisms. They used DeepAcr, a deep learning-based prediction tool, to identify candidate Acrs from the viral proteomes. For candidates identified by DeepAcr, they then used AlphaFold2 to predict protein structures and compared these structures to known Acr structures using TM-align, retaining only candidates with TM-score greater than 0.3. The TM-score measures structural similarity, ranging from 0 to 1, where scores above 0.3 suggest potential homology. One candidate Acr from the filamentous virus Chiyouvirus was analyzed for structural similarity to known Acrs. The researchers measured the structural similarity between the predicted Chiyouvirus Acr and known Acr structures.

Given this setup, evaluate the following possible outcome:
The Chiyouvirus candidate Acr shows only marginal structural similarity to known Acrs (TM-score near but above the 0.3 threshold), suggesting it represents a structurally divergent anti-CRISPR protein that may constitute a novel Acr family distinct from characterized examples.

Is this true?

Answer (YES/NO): NO